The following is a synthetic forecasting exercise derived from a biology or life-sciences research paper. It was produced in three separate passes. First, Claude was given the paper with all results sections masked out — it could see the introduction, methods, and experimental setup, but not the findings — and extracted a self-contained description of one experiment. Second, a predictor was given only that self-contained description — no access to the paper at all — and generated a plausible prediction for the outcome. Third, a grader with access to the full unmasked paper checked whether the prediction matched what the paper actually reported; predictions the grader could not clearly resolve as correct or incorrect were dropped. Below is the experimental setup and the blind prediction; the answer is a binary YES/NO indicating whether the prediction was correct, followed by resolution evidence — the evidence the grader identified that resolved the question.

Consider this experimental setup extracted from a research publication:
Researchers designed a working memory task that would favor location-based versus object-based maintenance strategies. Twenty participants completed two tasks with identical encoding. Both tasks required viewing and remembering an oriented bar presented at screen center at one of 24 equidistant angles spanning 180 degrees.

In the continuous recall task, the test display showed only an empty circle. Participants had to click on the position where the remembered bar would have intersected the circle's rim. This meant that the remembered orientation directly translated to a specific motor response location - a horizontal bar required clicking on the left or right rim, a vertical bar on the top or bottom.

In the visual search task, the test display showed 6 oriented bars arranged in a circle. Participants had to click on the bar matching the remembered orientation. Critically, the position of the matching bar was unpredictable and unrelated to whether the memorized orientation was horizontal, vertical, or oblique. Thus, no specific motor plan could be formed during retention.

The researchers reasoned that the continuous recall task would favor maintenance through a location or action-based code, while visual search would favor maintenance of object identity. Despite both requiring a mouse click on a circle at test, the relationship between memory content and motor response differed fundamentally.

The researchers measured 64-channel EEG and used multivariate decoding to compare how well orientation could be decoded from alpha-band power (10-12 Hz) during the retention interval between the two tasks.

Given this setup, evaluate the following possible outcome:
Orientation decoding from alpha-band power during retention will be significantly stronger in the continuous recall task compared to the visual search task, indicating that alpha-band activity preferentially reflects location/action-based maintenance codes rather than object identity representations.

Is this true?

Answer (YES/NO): YES